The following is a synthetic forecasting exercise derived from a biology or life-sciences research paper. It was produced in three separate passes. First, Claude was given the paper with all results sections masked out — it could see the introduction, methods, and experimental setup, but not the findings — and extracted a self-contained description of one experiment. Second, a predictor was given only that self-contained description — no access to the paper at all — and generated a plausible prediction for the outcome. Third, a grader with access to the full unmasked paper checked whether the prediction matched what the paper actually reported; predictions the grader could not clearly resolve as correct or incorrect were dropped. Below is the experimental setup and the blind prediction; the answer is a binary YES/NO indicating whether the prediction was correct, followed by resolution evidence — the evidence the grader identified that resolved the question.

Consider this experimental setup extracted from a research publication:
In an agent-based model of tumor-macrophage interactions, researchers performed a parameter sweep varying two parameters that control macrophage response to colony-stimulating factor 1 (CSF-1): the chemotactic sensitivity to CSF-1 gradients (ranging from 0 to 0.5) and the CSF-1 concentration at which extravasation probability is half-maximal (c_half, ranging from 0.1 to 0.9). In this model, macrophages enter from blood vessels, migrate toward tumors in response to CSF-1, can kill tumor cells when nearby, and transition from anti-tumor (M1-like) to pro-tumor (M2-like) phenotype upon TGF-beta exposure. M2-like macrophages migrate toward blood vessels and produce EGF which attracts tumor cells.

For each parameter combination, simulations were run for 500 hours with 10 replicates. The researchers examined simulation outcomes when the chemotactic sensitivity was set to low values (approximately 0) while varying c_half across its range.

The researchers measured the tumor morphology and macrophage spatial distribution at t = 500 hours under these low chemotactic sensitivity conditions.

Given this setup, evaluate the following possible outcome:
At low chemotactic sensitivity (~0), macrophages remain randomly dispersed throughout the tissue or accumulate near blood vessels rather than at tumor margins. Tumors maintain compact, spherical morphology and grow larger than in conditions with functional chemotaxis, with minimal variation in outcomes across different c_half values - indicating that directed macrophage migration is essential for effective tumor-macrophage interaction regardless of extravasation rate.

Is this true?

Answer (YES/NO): NO